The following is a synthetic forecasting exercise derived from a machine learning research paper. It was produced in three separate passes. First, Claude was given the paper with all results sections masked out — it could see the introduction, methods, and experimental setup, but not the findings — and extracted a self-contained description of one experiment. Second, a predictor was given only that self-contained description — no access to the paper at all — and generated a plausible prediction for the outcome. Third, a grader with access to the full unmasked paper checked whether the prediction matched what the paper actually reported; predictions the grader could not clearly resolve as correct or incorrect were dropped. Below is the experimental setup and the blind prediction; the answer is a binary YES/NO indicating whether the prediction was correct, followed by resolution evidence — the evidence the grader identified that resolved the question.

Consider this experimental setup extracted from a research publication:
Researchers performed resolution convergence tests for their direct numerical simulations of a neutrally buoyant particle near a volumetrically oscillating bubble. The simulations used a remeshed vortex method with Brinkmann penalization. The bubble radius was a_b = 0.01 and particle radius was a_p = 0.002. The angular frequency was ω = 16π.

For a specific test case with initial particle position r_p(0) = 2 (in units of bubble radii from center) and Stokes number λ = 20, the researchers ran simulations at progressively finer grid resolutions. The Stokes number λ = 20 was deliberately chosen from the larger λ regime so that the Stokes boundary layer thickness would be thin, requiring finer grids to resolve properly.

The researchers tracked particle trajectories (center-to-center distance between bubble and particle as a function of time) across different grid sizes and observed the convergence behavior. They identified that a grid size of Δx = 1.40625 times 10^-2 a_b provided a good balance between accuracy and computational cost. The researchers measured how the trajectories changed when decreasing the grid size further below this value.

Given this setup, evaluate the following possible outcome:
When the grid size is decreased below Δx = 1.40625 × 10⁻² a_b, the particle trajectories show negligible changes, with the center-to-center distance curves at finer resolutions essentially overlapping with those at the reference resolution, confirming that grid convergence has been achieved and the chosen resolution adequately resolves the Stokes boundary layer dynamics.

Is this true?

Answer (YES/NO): YES